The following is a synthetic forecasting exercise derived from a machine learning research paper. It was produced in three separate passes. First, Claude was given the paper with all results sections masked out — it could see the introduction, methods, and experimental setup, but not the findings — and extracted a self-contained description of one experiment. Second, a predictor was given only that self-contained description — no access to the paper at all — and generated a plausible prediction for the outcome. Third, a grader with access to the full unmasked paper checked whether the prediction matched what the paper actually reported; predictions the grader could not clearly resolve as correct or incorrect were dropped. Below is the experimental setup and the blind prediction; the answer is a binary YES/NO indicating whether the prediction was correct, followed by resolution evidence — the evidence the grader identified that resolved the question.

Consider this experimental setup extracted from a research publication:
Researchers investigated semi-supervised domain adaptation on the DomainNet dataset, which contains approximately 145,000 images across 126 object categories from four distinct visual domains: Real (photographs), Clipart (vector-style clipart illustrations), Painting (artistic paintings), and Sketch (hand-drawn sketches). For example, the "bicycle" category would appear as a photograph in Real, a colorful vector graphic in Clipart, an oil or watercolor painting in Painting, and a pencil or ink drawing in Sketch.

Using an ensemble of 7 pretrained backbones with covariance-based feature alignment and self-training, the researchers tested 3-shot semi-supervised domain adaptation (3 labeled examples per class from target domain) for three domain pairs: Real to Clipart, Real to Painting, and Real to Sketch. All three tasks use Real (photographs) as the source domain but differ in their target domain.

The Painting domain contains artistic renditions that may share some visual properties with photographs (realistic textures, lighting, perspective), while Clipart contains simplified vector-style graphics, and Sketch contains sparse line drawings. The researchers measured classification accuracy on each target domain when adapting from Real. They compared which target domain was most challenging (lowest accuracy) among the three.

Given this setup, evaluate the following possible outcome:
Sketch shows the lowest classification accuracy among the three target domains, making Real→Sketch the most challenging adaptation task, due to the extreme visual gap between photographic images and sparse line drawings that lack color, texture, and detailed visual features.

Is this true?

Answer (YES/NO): YES